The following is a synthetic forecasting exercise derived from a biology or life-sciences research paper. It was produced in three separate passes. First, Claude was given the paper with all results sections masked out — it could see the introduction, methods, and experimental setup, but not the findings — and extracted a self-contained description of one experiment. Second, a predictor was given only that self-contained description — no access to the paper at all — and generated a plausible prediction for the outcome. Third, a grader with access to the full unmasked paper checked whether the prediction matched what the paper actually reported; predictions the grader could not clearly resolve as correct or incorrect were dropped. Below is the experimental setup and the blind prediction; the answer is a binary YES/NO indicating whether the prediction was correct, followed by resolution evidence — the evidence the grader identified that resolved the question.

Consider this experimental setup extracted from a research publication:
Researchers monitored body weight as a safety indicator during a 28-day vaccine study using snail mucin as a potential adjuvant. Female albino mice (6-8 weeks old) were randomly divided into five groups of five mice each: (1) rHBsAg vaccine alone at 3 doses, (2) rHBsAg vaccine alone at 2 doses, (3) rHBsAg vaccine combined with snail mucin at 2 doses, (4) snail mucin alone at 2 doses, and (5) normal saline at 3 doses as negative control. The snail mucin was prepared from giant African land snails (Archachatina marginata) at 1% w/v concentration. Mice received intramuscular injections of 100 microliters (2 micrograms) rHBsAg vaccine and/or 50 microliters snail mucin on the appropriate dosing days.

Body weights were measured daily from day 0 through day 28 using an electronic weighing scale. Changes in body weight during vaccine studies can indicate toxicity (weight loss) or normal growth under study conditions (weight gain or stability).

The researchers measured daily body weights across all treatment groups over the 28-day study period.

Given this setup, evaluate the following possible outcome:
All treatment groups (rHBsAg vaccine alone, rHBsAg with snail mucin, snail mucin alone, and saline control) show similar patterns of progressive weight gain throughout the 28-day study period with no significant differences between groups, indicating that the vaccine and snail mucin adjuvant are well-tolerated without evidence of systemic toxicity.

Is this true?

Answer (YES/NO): YES